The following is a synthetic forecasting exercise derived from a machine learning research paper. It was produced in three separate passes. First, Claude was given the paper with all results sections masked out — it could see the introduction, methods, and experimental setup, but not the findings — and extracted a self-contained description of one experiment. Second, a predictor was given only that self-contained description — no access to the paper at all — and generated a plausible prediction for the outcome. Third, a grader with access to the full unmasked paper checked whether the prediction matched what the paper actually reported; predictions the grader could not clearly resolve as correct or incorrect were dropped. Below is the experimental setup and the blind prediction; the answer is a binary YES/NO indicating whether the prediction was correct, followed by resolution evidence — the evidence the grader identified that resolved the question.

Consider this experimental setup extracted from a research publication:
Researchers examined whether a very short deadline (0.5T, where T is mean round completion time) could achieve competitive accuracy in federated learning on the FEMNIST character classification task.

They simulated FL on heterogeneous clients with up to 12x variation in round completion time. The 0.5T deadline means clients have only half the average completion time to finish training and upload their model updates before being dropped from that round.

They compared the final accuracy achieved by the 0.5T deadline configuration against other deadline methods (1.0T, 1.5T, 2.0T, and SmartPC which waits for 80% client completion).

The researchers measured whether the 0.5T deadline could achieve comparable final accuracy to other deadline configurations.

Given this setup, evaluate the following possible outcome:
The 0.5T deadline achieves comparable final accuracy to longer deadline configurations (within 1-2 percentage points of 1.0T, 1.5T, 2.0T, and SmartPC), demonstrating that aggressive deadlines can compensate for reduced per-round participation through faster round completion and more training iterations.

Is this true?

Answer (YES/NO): NO